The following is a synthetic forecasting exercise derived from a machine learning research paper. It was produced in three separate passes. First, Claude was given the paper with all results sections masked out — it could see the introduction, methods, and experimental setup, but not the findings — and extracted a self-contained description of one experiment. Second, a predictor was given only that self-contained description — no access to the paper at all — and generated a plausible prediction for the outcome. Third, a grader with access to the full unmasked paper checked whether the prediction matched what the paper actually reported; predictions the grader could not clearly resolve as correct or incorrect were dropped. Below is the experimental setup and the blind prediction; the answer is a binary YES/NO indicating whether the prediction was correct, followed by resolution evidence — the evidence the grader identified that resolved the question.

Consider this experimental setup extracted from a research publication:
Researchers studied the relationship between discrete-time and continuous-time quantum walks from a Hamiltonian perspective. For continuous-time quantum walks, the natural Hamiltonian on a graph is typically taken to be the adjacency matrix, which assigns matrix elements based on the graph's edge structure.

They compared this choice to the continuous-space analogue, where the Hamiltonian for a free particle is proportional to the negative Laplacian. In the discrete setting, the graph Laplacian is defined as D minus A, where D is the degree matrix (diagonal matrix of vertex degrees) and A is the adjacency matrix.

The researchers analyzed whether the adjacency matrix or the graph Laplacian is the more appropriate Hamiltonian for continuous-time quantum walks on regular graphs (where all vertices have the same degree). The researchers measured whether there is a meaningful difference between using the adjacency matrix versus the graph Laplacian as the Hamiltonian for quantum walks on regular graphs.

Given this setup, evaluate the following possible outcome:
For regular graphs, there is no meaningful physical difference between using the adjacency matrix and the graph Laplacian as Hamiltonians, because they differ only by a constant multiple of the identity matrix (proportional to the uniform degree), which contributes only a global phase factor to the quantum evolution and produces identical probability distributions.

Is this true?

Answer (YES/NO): YES